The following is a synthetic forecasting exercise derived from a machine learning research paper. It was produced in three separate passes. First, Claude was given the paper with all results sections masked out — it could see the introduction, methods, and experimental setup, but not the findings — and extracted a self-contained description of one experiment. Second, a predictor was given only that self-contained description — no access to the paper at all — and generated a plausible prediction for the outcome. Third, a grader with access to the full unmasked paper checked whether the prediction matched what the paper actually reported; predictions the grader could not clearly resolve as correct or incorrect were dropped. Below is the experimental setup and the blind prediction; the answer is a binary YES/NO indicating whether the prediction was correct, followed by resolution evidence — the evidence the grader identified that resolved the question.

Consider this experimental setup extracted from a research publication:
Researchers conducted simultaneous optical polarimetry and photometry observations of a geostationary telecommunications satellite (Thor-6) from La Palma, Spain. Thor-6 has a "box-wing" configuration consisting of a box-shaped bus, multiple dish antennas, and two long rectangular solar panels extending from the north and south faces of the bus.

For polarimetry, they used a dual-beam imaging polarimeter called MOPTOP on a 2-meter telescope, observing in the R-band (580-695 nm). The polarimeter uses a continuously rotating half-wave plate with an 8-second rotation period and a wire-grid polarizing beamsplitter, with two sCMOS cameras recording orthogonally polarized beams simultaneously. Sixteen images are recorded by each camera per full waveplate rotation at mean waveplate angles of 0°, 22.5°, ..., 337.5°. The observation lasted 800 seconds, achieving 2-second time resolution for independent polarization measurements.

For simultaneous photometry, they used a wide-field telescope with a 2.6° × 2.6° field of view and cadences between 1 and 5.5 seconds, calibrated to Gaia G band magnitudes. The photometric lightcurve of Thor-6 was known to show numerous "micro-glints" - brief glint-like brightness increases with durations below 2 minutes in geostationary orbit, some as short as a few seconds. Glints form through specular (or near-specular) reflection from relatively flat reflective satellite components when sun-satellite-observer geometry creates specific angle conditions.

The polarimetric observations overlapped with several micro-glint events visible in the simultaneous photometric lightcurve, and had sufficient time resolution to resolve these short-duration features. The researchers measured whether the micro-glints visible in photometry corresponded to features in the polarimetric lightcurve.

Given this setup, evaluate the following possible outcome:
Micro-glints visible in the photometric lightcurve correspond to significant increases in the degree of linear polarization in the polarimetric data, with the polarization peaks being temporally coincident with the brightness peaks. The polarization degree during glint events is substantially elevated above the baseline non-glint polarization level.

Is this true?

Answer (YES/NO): NO